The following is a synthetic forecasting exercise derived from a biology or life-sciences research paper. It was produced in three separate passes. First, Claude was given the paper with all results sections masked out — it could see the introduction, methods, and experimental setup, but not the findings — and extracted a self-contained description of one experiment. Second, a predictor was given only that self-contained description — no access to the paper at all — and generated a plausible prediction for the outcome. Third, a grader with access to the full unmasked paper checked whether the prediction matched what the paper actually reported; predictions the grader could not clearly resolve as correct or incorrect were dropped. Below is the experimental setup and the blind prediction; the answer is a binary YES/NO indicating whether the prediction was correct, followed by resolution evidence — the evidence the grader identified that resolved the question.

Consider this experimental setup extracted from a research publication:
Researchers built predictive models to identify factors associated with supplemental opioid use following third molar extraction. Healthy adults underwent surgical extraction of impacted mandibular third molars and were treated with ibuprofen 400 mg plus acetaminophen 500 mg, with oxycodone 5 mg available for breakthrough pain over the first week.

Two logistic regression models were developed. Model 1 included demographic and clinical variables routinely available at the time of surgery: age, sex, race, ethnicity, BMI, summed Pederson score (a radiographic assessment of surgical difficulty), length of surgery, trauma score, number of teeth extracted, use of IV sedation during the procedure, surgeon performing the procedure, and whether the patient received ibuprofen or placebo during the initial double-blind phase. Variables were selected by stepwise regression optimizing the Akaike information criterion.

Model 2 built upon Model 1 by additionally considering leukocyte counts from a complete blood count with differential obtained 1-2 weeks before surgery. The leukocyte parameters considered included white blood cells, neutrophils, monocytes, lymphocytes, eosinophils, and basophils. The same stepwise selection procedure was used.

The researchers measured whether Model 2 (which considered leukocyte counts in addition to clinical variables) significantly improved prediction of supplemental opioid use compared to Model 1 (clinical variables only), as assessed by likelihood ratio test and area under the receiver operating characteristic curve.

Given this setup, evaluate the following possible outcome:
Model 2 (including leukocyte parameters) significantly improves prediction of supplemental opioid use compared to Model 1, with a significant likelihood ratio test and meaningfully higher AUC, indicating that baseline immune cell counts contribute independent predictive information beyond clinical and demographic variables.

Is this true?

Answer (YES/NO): YES